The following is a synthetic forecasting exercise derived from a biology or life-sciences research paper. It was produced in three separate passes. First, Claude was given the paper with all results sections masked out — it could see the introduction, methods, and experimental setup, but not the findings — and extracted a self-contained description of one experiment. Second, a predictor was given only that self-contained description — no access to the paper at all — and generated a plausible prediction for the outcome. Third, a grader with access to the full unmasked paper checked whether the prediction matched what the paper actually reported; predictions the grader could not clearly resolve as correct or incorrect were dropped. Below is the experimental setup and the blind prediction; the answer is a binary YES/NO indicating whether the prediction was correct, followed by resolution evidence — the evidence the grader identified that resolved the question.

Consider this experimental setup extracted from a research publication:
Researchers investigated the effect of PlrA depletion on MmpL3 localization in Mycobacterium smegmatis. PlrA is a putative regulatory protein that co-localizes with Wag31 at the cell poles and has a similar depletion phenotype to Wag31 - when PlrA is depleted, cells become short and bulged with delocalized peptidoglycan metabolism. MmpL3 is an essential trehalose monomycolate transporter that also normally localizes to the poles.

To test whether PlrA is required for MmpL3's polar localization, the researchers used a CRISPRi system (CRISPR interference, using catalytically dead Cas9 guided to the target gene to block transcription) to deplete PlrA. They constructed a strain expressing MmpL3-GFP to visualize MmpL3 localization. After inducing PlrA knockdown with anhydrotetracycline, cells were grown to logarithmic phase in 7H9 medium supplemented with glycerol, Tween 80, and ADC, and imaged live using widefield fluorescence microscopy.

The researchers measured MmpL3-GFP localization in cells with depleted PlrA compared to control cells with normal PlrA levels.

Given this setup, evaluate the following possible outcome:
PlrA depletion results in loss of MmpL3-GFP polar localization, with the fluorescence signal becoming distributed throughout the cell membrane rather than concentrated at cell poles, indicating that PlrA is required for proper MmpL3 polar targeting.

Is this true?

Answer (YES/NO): YES